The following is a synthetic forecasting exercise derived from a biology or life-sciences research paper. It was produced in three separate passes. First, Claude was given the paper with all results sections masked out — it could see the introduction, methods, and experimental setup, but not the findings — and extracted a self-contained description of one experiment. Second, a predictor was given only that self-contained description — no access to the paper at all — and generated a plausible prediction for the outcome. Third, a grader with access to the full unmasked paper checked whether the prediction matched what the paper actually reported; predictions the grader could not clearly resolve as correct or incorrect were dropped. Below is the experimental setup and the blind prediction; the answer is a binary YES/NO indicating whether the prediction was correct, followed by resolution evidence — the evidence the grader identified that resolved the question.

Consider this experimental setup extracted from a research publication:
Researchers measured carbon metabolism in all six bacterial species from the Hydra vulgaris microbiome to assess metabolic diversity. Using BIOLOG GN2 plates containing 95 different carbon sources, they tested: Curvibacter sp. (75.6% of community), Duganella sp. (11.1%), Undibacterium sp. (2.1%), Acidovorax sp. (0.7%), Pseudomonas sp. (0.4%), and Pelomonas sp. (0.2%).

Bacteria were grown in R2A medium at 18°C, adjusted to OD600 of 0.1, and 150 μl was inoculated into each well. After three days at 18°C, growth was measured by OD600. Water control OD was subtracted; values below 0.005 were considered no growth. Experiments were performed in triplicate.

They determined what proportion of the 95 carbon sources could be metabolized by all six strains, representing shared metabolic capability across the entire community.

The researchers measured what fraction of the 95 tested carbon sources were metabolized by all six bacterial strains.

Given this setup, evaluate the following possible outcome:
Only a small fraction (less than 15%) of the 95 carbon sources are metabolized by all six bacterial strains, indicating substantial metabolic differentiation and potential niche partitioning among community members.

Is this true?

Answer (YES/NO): NO